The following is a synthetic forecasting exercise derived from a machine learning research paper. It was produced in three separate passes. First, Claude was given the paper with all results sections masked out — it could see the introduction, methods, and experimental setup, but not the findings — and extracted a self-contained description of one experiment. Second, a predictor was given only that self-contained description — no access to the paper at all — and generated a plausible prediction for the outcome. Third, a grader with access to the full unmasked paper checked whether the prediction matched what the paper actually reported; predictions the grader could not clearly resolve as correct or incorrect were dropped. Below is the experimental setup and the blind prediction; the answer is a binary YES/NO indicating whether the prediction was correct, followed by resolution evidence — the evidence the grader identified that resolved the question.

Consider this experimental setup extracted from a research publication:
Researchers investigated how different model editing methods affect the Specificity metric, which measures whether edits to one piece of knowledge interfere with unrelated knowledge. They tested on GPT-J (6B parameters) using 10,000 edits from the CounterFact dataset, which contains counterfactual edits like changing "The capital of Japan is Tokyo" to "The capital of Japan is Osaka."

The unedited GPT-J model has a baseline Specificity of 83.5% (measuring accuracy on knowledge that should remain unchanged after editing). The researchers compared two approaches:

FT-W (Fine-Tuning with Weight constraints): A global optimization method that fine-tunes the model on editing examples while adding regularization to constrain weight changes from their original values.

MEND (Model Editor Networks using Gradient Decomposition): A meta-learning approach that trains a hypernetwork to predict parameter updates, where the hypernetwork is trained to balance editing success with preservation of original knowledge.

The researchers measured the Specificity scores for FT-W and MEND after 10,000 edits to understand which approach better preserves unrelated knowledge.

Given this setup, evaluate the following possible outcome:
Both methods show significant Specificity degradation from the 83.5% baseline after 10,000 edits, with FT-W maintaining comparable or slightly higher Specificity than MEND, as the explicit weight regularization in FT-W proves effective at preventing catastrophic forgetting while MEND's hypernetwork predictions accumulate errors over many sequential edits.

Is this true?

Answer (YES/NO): NO